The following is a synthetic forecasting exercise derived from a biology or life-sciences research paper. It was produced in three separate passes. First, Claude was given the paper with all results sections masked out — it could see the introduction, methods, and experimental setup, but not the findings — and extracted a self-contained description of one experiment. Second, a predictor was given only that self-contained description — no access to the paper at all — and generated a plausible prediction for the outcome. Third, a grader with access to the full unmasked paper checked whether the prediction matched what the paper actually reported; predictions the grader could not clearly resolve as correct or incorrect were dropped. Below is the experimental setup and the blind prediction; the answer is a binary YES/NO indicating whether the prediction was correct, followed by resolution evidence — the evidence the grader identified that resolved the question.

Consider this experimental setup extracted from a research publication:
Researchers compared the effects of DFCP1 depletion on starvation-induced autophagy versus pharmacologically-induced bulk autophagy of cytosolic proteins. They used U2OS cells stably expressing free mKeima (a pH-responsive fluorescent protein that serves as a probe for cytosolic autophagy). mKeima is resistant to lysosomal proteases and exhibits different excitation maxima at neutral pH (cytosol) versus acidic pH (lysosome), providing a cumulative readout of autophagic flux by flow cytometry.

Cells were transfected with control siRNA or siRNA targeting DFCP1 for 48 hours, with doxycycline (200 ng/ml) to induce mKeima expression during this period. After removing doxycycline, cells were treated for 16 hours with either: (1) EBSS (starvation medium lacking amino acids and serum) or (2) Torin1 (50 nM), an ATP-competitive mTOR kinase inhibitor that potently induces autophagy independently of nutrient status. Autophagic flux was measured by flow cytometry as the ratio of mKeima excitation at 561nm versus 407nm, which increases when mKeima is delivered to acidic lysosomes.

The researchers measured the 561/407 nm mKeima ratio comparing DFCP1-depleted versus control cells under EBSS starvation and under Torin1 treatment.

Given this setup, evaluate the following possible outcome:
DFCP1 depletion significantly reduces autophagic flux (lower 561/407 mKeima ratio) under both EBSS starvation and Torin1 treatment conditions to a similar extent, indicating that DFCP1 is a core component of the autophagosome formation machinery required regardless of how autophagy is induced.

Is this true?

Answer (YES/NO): NO